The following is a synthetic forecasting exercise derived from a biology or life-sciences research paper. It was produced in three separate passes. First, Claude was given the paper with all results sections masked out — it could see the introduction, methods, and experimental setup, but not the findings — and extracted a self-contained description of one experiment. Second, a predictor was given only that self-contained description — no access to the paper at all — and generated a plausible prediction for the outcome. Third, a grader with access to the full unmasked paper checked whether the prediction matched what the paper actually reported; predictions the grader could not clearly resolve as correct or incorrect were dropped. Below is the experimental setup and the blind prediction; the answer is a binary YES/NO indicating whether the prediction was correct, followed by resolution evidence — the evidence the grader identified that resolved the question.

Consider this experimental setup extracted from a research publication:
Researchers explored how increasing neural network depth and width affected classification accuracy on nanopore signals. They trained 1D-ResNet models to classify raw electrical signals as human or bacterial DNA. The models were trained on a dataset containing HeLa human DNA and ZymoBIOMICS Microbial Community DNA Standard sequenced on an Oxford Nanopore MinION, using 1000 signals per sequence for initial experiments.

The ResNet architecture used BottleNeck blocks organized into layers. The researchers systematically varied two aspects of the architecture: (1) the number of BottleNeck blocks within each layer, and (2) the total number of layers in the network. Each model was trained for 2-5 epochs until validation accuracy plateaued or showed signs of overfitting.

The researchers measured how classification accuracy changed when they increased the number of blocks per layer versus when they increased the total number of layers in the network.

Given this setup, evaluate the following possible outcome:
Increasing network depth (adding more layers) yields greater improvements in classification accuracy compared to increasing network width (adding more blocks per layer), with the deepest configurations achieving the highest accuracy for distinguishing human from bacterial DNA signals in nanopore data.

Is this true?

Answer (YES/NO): NO